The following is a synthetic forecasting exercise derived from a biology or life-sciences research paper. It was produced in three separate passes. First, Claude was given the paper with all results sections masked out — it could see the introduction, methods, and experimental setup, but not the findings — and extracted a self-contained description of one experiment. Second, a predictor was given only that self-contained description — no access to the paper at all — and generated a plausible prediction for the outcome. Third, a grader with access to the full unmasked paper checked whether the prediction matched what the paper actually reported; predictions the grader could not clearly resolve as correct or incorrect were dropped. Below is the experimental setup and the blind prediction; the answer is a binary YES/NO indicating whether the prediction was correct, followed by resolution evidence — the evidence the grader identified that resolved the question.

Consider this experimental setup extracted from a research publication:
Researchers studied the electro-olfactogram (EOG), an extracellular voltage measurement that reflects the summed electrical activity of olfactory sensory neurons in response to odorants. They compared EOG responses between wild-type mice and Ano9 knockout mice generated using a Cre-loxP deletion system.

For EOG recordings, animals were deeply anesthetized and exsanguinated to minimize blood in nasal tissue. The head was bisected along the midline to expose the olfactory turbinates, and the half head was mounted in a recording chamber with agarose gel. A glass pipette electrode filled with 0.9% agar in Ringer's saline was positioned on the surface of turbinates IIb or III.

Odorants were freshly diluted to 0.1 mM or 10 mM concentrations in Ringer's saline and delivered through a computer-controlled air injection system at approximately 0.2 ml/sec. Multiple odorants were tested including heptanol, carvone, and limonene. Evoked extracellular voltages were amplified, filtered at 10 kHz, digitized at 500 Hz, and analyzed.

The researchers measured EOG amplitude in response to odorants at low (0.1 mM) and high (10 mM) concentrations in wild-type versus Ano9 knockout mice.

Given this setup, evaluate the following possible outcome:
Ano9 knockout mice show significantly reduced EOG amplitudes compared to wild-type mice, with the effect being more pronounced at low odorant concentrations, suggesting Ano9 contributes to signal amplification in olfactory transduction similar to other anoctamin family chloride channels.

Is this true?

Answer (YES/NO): NO